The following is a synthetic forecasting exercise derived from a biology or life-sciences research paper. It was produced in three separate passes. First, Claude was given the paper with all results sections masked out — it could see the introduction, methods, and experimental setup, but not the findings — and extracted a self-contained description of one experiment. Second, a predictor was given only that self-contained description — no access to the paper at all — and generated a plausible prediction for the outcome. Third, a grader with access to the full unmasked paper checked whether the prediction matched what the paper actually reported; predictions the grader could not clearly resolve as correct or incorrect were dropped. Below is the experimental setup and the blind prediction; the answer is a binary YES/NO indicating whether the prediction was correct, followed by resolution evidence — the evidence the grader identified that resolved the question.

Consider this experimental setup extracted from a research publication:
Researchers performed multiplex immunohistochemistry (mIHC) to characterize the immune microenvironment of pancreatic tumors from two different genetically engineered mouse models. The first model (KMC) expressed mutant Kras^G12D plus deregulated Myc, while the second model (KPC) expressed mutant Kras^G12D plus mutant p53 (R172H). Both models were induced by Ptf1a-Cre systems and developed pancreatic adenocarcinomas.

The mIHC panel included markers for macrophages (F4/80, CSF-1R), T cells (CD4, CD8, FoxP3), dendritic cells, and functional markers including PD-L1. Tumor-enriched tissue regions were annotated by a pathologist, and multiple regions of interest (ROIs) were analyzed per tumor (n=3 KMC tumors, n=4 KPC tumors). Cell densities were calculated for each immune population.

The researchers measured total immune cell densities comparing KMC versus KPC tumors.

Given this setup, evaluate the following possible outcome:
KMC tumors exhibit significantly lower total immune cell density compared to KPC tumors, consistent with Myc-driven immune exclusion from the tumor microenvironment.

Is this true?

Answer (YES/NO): NO